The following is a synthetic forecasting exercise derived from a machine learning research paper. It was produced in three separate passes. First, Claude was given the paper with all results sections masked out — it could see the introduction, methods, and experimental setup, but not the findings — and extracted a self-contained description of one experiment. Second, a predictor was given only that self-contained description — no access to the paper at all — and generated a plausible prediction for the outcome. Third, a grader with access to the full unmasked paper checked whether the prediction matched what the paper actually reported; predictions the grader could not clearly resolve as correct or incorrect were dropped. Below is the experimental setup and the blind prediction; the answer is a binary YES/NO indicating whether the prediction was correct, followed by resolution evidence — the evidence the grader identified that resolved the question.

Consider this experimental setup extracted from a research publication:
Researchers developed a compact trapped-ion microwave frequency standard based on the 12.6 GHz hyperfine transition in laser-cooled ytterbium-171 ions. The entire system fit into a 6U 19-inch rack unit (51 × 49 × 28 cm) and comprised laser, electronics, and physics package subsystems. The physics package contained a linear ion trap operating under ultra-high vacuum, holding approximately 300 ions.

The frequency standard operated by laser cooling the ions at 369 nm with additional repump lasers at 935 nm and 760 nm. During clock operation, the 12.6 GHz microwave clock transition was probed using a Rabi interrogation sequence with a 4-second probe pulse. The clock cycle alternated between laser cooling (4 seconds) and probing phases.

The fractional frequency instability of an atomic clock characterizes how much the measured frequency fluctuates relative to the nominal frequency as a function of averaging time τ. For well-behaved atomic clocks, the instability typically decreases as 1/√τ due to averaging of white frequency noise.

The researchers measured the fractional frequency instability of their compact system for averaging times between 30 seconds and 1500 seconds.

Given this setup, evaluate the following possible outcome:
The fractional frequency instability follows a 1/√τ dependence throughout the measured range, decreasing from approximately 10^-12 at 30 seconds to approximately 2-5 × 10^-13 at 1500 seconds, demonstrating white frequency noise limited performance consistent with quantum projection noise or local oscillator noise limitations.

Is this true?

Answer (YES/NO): NO